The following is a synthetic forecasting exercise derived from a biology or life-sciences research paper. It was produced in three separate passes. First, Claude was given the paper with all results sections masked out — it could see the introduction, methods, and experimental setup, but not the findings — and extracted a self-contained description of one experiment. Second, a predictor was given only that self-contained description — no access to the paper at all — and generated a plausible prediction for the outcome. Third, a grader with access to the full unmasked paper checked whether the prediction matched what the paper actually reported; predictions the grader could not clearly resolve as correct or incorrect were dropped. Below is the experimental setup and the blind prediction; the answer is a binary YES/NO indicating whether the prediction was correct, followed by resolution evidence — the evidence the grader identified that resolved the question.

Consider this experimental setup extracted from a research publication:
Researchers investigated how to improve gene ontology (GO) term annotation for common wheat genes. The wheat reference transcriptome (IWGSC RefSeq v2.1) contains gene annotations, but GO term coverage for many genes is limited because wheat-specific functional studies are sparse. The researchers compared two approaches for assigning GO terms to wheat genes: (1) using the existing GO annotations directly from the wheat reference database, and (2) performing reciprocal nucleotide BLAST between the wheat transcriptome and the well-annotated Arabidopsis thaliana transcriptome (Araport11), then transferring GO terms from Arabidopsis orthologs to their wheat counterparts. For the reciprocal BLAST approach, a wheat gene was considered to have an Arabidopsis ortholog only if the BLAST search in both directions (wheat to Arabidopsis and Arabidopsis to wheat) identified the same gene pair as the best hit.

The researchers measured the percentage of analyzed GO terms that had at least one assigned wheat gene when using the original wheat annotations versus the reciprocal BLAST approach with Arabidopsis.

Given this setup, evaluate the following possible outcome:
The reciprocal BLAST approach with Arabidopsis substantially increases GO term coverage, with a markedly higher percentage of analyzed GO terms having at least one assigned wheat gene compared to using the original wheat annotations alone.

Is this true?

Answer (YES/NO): YES